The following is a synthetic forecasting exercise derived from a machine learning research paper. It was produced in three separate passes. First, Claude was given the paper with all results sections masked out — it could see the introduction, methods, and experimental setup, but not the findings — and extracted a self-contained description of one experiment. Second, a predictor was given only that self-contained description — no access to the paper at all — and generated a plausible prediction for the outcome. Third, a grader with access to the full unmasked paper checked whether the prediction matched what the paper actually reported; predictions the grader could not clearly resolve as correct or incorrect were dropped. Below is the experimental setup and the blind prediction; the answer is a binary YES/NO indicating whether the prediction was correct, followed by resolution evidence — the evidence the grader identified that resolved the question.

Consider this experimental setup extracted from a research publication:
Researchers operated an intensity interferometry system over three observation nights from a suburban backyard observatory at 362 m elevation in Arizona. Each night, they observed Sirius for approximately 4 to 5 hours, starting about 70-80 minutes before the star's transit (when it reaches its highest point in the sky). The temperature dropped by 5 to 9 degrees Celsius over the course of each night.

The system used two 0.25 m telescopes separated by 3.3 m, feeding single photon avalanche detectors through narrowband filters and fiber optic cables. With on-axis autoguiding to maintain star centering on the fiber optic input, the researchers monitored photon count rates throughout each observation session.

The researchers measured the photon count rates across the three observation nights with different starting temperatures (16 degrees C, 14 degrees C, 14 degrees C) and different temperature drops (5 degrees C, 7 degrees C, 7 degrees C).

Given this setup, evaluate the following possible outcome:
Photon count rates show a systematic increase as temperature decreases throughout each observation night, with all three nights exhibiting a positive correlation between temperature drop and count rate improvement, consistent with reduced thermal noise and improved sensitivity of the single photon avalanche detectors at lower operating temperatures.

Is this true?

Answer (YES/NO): NO